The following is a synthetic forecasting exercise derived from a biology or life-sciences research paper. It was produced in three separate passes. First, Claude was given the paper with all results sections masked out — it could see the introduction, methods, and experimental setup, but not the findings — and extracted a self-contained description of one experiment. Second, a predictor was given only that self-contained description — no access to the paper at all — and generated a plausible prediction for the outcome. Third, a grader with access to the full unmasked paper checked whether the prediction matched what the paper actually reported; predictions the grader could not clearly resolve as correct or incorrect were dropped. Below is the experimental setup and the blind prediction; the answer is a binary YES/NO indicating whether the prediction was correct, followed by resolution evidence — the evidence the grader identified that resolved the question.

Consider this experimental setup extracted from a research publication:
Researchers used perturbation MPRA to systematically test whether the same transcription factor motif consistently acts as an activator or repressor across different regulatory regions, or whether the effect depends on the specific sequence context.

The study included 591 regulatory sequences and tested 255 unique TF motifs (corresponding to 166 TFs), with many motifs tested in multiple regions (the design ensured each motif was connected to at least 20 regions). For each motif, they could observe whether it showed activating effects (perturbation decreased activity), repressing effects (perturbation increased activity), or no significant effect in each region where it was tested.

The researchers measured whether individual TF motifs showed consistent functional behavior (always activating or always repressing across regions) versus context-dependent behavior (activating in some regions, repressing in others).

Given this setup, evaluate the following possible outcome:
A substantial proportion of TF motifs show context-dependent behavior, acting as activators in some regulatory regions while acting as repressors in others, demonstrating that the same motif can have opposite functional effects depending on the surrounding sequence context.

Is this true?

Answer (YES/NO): YES